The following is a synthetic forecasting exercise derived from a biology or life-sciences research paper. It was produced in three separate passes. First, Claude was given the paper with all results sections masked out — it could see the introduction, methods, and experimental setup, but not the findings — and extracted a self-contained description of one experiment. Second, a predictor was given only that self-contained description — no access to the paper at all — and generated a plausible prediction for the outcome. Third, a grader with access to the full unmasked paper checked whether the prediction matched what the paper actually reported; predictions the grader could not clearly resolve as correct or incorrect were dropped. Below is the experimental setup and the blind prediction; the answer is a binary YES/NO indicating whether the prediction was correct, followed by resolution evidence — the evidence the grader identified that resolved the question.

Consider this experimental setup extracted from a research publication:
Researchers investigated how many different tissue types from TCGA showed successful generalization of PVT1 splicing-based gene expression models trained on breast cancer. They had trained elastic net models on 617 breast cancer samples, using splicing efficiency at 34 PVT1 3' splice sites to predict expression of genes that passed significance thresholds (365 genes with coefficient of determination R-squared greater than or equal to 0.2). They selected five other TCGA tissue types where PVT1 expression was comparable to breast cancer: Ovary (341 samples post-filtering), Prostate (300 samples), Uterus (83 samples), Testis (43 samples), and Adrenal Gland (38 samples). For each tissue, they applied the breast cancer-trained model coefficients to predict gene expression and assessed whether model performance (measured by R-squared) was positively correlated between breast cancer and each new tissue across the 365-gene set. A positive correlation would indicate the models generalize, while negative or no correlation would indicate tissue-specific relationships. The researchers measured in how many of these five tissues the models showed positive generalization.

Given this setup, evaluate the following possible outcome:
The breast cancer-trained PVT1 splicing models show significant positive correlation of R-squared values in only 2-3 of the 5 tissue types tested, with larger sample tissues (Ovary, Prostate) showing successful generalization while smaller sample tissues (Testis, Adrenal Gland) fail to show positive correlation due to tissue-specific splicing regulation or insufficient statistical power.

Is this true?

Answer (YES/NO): NO